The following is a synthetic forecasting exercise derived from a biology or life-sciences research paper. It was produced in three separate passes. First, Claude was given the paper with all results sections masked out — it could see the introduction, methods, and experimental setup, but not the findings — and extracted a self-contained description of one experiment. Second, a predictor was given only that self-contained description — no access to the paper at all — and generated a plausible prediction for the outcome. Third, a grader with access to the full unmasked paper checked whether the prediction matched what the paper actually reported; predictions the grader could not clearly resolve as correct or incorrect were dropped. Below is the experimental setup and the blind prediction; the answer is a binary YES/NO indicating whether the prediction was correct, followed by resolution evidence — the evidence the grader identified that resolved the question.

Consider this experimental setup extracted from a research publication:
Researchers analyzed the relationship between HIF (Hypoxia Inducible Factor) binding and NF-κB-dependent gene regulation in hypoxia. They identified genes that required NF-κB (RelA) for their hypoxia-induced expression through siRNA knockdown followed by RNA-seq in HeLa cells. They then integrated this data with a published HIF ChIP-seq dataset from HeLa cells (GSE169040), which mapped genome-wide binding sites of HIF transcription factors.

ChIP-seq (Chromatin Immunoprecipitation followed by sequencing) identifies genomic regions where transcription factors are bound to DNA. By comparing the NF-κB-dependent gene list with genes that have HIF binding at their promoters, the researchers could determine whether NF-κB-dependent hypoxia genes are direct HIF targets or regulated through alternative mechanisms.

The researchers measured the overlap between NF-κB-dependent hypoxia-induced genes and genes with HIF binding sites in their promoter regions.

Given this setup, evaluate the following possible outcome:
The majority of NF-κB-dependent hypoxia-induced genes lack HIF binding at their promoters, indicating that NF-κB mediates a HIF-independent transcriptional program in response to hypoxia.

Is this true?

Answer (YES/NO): NO